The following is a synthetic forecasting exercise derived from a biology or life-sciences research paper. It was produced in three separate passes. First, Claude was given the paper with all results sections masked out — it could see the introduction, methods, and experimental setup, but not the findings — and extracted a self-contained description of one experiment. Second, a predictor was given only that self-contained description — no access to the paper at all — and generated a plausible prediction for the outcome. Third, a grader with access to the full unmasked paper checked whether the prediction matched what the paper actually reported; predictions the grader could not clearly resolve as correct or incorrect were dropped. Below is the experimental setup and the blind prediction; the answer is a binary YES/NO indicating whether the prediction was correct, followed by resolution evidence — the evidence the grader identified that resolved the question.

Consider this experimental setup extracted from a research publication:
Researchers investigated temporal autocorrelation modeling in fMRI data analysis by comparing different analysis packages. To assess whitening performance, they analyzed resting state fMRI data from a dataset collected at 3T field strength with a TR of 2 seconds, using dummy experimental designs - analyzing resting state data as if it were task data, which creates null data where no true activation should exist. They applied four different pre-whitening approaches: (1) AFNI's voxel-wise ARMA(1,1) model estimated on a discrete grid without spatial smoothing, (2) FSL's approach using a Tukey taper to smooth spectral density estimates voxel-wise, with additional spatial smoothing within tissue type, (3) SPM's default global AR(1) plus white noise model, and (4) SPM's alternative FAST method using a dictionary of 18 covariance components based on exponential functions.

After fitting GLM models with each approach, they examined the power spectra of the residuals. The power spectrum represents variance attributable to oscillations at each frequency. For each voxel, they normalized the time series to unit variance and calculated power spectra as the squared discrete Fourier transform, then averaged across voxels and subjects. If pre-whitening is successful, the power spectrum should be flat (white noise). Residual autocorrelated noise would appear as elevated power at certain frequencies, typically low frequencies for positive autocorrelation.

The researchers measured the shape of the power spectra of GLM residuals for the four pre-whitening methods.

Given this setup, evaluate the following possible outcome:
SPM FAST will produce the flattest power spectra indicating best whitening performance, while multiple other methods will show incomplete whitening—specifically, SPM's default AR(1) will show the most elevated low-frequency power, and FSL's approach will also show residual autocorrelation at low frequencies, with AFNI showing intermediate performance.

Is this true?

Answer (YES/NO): NO